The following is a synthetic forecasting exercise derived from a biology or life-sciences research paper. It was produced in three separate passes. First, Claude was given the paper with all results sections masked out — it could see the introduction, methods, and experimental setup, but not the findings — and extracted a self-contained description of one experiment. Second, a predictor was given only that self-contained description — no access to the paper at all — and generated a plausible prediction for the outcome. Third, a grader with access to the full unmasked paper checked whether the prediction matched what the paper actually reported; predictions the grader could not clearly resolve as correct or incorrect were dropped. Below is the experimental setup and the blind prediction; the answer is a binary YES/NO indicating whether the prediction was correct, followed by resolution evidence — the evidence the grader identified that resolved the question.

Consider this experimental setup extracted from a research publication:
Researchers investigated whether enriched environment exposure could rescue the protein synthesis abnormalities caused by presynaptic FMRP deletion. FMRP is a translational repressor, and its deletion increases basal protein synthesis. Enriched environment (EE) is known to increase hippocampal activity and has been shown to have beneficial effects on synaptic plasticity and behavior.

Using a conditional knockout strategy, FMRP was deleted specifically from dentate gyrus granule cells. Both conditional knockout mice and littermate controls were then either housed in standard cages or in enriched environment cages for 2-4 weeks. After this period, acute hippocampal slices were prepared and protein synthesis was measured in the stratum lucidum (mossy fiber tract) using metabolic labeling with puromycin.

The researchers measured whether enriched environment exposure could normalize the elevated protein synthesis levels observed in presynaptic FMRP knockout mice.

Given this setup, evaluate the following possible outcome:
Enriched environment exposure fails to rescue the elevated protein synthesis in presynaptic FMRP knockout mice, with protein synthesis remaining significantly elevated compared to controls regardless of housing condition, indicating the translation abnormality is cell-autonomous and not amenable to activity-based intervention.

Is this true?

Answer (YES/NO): YES